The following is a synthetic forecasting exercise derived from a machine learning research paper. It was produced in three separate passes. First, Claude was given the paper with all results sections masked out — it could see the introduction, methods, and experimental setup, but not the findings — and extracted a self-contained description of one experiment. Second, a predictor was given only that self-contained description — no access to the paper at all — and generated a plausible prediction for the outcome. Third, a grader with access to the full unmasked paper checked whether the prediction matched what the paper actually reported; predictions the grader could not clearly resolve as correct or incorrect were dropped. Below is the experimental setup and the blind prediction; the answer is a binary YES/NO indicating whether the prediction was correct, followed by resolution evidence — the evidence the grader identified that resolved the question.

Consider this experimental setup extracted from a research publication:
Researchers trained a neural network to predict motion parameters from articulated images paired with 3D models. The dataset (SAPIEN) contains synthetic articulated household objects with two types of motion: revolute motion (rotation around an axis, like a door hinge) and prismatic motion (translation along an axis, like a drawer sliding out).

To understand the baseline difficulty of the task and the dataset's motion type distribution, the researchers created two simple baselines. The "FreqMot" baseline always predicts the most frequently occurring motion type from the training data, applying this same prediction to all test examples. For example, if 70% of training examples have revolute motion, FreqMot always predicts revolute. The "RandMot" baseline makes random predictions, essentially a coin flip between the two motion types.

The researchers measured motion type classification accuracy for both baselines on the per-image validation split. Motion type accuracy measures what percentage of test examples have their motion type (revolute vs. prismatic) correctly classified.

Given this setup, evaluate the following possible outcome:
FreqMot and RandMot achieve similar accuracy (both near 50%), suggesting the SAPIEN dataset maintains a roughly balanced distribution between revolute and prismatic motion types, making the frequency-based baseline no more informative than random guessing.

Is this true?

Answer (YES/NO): NO